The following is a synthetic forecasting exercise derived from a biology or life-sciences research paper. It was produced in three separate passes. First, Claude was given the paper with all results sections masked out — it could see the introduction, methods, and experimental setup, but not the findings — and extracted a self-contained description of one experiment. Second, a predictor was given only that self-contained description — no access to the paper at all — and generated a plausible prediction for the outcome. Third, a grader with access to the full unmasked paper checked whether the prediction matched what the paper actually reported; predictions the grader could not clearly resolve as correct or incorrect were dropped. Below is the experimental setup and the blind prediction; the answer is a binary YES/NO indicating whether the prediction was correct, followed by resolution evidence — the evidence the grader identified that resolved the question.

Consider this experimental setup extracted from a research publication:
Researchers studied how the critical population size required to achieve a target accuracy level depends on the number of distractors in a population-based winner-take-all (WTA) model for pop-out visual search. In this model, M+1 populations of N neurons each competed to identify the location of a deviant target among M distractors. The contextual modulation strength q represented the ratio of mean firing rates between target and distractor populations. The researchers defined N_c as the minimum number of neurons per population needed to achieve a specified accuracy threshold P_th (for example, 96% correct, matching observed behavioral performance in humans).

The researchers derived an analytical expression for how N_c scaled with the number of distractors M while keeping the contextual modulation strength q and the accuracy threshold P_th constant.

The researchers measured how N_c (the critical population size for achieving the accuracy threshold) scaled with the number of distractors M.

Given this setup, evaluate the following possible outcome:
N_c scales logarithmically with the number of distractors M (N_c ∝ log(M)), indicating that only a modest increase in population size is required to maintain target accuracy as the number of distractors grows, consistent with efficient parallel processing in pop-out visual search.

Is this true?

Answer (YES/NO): YES